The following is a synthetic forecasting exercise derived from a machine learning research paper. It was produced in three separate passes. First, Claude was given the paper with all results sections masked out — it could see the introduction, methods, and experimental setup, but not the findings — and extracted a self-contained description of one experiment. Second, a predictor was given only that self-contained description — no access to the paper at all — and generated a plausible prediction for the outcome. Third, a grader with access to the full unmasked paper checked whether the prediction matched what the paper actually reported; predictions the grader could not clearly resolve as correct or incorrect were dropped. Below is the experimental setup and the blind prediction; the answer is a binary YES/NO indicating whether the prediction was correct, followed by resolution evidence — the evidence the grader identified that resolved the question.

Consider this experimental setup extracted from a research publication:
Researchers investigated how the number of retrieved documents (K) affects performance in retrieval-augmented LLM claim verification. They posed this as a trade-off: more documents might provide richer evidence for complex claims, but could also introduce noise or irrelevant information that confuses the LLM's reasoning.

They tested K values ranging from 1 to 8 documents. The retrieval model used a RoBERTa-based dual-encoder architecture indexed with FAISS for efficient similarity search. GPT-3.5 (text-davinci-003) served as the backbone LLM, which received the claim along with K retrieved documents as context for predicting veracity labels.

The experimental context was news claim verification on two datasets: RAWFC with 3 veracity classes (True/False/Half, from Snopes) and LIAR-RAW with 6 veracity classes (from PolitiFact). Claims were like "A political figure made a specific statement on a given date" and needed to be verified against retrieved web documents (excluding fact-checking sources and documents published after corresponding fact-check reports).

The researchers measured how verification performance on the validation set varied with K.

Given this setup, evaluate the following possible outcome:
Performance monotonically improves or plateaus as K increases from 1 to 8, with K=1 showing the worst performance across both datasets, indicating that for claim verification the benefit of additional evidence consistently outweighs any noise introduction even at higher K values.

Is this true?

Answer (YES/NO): NO